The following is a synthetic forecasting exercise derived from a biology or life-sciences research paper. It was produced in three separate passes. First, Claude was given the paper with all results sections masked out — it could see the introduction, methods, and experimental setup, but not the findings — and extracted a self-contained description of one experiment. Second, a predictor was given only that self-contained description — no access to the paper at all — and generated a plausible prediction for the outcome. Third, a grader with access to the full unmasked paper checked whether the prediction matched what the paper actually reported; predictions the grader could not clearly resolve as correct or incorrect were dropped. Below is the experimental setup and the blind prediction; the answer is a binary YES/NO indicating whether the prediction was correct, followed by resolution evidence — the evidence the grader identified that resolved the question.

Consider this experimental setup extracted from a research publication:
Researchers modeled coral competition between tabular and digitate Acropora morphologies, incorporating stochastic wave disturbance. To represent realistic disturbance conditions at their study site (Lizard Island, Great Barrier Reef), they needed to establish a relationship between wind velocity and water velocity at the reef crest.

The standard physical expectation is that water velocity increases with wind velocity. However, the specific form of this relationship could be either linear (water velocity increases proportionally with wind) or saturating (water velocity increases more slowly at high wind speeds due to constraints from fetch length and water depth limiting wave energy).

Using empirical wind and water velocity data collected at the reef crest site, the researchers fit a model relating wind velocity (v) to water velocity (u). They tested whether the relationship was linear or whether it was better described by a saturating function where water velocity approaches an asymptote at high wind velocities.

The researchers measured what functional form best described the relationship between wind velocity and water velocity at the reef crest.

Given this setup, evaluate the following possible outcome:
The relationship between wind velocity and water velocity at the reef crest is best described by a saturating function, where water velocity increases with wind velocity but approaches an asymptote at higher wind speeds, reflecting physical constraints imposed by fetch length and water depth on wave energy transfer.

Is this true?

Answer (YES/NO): YES